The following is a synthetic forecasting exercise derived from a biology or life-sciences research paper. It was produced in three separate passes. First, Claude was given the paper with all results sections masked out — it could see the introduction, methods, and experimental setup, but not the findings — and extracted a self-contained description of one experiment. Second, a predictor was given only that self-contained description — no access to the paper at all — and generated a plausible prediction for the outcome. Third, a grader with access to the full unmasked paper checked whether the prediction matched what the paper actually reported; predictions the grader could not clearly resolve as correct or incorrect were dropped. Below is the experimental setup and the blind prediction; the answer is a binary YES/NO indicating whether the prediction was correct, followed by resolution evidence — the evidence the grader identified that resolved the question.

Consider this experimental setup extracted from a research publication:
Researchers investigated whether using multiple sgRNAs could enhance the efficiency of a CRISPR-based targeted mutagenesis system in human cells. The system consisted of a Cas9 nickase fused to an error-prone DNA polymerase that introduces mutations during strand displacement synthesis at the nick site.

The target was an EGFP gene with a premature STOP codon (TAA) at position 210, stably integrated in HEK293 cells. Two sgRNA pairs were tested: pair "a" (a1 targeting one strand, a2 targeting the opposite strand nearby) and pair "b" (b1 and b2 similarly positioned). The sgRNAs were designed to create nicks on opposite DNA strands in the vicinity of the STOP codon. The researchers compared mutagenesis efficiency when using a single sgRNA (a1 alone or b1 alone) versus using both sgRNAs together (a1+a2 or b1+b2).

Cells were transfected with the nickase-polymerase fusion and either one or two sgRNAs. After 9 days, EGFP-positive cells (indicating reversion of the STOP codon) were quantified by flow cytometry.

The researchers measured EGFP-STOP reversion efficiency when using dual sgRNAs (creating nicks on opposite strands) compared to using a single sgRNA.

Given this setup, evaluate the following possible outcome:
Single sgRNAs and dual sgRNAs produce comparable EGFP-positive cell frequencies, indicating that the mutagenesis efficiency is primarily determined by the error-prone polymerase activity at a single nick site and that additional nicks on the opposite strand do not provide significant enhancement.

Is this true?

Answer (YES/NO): NO